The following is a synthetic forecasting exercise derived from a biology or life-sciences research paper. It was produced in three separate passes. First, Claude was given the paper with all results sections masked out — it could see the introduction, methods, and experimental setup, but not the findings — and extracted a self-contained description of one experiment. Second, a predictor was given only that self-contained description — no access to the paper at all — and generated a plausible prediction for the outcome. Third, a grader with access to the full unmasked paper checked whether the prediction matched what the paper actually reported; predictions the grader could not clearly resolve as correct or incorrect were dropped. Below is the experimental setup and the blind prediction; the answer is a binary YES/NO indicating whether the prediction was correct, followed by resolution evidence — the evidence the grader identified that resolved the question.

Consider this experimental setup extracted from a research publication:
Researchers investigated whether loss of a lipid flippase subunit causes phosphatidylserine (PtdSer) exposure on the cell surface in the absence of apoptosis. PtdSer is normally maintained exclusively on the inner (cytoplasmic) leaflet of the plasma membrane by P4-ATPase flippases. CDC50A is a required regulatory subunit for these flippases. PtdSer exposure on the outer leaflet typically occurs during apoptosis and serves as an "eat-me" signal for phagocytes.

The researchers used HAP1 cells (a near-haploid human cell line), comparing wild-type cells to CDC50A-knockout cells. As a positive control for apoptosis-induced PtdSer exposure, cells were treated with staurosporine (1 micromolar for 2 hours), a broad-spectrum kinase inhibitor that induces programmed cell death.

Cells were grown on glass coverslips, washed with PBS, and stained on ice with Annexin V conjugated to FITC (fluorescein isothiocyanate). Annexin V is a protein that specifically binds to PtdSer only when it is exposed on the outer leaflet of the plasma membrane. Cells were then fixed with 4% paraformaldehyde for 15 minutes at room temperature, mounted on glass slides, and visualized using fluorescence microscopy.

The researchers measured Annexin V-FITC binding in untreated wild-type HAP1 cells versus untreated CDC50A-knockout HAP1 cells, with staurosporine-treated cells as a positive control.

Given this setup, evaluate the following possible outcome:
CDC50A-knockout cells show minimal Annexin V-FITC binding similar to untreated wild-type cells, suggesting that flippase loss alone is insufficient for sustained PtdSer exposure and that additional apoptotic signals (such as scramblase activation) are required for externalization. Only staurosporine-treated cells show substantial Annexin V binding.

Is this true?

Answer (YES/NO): NO